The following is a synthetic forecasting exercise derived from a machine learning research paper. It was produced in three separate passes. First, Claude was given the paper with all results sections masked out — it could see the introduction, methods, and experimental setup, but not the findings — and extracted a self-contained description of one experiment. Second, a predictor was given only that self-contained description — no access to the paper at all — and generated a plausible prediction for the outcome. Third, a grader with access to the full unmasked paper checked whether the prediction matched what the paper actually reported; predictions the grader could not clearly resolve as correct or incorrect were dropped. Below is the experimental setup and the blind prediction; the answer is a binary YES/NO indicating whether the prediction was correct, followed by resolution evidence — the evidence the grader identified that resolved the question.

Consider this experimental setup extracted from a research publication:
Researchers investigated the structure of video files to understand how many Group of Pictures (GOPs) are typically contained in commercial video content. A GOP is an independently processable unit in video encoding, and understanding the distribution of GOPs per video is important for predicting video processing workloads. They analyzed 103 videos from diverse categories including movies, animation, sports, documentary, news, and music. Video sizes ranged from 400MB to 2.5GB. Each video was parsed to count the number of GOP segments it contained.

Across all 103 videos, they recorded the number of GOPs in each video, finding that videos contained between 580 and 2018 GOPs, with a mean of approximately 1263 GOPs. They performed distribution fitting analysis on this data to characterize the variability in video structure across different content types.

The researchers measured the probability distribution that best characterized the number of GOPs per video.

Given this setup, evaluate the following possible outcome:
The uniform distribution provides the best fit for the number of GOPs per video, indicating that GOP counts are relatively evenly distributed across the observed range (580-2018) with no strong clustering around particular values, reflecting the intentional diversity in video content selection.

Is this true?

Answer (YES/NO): NO